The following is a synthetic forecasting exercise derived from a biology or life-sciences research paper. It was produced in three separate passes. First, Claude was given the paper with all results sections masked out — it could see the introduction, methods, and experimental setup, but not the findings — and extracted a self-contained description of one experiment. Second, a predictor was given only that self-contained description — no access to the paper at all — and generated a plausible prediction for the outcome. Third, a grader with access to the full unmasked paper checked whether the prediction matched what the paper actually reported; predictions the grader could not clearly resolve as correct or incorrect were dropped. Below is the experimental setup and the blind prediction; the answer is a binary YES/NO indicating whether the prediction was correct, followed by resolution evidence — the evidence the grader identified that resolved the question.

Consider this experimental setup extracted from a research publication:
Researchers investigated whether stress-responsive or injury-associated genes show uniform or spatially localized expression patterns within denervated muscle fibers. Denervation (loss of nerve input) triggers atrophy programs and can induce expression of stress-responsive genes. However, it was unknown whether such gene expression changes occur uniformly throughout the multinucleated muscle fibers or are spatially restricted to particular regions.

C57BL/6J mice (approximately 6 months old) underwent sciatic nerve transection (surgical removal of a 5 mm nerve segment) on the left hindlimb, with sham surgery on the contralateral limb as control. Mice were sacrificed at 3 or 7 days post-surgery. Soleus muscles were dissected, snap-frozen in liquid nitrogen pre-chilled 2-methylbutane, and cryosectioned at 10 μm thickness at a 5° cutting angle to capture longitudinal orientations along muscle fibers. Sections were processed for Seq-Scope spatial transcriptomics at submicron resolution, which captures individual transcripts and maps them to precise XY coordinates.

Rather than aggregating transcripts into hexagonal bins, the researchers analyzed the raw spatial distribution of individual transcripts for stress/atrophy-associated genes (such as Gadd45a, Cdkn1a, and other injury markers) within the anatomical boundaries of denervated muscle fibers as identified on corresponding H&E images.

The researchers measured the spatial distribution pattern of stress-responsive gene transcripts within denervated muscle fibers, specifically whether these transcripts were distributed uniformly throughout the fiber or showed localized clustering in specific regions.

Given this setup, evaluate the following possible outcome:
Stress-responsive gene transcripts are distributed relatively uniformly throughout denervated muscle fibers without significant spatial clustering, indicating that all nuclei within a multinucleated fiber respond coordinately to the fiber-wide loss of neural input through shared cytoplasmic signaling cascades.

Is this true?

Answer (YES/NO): NO